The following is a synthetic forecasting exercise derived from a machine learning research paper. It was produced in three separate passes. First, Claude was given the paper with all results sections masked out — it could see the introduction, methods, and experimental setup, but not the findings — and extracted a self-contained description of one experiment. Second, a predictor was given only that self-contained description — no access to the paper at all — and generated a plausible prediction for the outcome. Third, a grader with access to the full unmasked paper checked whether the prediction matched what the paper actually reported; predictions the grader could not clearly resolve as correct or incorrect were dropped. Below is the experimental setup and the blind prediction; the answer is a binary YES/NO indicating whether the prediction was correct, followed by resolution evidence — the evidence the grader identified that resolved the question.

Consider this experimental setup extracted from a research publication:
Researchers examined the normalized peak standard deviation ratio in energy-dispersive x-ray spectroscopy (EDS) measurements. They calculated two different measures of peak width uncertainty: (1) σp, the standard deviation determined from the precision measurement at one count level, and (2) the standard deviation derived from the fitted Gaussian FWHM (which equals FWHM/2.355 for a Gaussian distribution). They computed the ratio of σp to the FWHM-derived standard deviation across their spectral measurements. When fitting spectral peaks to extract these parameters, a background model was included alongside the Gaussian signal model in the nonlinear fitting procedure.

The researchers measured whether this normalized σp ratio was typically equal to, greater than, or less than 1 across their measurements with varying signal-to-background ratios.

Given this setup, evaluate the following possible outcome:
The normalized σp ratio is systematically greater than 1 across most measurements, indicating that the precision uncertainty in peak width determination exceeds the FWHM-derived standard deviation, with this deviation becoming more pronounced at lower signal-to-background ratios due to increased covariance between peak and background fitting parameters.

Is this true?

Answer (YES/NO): YES